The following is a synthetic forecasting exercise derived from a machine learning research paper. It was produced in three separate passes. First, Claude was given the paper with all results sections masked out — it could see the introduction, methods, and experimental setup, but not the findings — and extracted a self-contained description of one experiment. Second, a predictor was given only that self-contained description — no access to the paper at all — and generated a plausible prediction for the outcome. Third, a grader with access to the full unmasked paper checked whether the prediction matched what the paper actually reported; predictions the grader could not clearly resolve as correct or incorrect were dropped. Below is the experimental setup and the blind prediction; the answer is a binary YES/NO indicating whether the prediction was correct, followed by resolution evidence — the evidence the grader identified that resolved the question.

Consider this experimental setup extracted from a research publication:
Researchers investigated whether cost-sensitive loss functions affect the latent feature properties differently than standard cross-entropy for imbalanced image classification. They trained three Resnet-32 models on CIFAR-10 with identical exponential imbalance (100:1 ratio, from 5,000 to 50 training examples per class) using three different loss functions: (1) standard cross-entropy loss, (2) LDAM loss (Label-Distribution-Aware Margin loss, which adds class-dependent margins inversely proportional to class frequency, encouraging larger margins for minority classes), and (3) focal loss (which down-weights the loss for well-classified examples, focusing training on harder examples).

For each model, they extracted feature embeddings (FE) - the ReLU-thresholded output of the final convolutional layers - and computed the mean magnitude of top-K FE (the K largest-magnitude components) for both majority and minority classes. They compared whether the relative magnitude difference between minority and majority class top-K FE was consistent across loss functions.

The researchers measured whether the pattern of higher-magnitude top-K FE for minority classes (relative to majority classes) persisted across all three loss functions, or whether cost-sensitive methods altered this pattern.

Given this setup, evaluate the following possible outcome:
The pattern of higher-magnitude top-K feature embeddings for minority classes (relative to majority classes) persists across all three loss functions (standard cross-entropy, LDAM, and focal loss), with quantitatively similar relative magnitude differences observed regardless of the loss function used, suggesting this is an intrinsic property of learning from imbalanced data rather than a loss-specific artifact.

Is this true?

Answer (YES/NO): NO